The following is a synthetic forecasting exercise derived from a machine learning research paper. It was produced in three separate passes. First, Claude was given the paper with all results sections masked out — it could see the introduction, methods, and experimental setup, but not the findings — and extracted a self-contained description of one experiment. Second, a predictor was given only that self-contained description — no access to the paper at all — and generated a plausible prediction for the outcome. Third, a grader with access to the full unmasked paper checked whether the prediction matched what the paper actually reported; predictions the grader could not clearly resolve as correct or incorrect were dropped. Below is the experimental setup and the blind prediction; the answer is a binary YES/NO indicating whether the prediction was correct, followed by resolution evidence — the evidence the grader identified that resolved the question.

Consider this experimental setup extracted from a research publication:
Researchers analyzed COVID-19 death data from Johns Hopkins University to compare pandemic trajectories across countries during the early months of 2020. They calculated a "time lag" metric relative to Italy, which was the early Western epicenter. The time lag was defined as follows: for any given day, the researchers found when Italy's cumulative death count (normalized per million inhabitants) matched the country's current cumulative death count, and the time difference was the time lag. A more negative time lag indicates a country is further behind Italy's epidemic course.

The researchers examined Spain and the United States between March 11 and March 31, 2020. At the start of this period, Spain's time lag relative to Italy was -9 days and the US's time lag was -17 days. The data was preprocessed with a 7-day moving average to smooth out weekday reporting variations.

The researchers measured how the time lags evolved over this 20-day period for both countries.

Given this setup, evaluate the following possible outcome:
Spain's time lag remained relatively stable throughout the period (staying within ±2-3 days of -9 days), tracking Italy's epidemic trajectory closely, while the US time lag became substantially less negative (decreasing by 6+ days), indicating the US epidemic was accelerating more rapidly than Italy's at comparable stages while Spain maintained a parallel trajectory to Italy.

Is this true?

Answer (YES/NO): NO